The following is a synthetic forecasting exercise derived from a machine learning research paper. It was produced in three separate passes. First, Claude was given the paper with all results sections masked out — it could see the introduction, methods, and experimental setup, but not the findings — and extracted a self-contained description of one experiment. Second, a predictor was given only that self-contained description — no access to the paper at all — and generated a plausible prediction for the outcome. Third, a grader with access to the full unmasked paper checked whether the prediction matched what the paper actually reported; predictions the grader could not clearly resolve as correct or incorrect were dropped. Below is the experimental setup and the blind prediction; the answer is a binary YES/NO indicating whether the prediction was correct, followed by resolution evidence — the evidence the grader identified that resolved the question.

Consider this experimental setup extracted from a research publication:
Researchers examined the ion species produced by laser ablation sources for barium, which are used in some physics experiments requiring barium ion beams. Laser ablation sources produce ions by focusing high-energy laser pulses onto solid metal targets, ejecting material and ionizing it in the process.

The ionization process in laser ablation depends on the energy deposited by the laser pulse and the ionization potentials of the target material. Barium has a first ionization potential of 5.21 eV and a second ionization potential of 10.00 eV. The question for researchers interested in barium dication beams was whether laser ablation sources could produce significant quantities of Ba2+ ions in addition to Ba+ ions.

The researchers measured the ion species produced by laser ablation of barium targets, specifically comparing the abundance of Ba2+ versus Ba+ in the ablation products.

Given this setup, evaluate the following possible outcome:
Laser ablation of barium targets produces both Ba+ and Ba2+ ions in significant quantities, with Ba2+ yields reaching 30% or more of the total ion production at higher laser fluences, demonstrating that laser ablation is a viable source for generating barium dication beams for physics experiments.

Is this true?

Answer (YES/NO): NO